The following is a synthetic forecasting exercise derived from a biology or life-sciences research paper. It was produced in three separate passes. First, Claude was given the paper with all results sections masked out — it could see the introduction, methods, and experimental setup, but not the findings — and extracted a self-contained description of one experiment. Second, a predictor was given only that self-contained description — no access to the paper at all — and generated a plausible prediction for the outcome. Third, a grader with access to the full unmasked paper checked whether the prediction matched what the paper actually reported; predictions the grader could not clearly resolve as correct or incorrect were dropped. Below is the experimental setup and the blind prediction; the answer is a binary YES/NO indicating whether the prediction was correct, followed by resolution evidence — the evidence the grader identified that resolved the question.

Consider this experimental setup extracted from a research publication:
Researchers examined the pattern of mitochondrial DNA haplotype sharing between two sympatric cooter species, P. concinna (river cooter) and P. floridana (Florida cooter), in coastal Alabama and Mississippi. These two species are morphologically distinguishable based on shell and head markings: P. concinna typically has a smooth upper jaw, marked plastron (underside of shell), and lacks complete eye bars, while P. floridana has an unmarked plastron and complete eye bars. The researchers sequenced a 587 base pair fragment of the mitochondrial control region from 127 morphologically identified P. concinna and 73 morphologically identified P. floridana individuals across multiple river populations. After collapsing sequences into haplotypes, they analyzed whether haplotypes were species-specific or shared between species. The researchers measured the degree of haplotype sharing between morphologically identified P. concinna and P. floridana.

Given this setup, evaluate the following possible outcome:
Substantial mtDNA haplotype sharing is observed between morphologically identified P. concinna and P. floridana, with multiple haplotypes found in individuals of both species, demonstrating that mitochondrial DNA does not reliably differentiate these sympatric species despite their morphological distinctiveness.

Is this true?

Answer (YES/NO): YES